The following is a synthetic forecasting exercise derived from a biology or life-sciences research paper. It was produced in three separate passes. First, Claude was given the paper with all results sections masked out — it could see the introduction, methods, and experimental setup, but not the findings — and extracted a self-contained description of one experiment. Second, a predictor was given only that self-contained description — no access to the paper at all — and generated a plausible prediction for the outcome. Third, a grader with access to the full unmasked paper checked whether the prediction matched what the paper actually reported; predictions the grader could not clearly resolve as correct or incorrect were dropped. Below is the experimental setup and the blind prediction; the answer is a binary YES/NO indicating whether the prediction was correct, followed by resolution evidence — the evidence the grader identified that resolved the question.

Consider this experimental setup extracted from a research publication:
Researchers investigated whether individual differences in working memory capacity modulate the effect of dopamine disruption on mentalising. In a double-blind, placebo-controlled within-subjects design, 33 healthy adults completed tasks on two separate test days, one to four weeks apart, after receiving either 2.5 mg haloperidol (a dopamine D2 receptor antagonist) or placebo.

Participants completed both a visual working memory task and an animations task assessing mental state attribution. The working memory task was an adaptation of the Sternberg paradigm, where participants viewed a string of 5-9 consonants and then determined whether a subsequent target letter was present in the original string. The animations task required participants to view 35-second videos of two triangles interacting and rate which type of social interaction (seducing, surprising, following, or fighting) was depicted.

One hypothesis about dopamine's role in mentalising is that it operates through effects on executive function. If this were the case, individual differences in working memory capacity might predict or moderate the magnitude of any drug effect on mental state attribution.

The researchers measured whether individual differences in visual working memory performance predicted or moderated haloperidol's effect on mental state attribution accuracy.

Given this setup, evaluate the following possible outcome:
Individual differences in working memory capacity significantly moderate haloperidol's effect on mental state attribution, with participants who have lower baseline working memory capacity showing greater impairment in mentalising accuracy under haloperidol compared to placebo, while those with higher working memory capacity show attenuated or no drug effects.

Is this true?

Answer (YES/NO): NO